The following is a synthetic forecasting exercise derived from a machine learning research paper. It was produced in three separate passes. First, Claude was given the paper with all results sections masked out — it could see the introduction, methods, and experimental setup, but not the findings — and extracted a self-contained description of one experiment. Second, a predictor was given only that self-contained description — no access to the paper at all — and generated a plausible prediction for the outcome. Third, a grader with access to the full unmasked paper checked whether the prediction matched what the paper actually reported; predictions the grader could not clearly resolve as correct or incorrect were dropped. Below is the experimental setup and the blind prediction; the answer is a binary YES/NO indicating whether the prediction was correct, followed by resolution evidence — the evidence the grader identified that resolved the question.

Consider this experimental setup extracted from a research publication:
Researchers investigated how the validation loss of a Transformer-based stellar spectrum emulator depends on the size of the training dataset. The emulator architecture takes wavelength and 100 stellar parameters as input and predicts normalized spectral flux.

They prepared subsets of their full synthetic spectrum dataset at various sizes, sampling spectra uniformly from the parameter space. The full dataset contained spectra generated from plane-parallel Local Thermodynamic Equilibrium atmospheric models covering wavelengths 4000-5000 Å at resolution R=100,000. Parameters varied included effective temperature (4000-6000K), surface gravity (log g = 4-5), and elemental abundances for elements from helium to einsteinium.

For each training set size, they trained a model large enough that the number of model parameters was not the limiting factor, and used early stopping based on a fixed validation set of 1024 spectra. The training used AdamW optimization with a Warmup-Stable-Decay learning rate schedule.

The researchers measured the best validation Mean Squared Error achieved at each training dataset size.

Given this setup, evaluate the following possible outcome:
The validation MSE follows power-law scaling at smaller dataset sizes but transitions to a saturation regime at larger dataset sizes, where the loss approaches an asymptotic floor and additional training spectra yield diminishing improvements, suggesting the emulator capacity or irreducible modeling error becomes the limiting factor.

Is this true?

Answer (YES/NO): NO